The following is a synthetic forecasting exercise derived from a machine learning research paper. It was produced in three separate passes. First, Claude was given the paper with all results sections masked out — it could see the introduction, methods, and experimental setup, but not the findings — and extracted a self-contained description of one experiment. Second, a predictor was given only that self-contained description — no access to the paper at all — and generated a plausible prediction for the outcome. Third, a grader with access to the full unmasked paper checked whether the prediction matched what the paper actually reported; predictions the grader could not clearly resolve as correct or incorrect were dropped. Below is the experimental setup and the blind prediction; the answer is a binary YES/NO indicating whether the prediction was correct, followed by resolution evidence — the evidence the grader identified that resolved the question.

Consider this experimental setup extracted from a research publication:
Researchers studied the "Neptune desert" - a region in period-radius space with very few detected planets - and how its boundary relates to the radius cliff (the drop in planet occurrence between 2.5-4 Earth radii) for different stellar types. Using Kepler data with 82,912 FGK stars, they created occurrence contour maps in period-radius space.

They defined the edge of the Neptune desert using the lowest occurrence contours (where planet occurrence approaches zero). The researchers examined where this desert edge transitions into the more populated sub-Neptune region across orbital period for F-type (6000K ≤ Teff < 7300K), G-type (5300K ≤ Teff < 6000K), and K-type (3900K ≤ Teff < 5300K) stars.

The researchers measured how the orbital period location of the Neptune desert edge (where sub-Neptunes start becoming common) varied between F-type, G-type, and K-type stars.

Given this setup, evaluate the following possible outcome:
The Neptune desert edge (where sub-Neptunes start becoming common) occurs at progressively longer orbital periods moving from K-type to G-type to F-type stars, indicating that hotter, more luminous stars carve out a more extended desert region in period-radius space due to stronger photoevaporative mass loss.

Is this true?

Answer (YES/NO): YES